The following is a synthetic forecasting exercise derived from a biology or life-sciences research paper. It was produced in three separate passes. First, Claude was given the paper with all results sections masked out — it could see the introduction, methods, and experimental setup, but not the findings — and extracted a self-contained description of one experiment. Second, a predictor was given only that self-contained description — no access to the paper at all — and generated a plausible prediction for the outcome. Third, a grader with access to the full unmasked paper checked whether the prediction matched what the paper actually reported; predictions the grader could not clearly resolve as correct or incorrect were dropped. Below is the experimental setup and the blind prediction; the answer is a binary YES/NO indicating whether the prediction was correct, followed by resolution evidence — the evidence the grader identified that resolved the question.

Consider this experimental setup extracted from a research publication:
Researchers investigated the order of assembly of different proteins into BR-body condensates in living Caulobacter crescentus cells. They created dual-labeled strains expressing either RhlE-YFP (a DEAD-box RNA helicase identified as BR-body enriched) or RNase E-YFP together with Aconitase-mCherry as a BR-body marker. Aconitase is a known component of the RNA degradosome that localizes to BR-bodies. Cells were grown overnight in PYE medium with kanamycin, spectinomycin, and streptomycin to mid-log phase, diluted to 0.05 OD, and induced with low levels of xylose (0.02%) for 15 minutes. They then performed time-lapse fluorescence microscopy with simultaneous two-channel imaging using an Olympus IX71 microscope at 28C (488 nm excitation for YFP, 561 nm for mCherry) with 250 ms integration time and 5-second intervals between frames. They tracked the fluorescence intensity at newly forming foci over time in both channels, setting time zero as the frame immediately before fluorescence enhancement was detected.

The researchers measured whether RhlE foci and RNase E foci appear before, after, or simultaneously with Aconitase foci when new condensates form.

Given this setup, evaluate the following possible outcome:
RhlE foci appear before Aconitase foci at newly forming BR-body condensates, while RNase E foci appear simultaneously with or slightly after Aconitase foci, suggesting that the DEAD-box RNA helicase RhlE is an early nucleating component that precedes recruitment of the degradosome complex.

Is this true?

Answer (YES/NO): NO